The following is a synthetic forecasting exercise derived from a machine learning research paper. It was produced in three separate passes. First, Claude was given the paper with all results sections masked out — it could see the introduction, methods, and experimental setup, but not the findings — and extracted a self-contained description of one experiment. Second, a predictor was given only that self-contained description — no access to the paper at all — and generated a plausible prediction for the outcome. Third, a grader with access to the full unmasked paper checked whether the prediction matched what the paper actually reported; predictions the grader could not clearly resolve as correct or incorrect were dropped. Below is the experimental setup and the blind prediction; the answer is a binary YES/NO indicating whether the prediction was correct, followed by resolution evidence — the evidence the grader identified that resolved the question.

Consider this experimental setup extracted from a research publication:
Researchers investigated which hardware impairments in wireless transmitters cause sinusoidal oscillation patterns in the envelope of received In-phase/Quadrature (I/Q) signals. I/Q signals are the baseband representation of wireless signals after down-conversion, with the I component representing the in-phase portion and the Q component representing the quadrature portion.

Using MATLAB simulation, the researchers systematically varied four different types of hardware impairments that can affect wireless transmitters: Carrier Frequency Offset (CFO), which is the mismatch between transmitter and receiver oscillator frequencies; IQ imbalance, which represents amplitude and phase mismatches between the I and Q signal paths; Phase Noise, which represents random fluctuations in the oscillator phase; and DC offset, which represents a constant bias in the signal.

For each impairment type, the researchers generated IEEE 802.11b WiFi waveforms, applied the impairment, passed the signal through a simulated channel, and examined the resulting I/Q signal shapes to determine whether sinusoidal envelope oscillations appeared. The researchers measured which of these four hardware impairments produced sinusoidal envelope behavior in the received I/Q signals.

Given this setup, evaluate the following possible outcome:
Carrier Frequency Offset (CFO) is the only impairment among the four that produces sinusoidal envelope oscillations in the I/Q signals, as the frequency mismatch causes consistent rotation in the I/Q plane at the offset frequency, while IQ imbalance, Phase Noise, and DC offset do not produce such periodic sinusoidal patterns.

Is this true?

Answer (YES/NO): YES